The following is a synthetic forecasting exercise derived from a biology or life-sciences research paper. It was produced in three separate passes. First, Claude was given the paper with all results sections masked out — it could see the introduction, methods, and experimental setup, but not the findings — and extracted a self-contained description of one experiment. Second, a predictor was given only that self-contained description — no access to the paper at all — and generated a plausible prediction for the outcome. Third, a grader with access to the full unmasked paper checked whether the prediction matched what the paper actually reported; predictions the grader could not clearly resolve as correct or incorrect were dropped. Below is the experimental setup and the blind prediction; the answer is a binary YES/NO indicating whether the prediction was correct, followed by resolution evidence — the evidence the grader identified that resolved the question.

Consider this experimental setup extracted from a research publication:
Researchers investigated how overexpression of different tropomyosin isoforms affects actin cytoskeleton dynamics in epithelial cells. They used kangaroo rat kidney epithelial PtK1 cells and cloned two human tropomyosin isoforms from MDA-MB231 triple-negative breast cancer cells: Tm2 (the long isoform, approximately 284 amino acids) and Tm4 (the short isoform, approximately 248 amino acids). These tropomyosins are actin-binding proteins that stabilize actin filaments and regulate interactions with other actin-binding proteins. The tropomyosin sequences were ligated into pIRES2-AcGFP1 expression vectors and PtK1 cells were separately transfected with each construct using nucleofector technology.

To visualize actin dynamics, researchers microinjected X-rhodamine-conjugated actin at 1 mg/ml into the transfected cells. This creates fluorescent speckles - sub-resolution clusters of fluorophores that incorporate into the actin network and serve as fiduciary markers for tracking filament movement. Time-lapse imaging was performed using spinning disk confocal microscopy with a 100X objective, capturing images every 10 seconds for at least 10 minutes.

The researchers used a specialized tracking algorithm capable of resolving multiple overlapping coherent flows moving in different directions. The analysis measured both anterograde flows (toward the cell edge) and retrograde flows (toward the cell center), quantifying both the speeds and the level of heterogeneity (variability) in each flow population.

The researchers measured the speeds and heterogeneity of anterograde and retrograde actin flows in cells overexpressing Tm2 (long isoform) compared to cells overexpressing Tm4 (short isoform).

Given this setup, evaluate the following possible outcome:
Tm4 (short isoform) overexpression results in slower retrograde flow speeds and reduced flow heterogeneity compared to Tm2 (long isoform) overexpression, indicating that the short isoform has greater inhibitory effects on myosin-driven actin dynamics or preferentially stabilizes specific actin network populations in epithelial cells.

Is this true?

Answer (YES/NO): NO